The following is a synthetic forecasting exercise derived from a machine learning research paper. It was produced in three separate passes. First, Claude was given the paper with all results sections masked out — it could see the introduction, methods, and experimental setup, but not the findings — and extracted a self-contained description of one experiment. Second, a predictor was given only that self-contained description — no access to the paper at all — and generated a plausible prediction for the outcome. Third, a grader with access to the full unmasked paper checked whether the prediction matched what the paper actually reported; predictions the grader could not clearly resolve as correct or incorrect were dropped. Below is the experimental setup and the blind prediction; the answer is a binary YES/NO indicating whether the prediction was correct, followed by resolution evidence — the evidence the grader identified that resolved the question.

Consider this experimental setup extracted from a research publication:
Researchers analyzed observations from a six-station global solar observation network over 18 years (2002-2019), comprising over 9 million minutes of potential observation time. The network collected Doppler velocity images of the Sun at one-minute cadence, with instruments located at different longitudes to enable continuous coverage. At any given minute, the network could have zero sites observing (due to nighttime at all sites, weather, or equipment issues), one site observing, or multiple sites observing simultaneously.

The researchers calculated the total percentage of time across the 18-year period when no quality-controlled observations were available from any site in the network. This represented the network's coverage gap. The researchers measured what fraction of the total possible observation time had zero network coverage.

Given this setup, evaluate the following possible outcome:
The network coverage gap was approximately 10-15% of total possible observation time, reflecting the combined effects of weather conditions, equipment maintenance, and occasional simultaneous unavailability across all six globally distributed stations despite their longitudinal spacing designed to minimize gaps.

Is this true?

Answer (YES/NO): YES